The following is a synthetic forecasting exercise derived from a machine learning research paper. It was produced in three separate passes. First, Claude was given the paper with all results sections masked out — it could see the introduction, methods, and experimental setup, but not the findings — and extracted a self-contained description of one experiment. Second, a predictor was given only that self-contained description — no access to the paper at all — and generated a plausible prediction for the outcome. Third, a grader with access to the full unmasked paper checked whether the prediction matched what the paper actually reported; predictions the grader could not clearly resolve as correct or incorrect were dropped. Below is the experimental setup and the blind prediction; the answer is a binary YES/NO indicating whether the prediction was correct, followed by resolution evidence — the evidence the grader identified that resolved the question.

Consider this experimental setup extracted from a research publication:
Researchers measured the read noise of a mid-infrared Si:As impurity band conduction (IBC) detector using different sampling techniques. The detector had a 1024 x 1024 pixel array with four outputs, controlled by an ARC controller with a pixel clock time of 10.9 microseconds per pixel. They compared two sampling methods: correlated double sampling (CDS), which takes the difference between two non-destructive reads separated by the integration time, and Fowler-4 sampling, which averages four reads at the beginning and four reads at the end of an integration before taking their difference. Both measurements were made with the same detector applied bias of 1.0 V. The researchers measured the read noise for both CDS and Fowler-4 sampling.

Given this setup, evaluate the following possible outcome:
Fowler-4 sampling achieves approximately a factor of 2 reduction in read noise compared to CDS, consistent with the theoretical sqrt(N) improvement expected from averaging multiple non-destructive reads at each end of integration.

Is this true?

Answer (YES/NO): YES